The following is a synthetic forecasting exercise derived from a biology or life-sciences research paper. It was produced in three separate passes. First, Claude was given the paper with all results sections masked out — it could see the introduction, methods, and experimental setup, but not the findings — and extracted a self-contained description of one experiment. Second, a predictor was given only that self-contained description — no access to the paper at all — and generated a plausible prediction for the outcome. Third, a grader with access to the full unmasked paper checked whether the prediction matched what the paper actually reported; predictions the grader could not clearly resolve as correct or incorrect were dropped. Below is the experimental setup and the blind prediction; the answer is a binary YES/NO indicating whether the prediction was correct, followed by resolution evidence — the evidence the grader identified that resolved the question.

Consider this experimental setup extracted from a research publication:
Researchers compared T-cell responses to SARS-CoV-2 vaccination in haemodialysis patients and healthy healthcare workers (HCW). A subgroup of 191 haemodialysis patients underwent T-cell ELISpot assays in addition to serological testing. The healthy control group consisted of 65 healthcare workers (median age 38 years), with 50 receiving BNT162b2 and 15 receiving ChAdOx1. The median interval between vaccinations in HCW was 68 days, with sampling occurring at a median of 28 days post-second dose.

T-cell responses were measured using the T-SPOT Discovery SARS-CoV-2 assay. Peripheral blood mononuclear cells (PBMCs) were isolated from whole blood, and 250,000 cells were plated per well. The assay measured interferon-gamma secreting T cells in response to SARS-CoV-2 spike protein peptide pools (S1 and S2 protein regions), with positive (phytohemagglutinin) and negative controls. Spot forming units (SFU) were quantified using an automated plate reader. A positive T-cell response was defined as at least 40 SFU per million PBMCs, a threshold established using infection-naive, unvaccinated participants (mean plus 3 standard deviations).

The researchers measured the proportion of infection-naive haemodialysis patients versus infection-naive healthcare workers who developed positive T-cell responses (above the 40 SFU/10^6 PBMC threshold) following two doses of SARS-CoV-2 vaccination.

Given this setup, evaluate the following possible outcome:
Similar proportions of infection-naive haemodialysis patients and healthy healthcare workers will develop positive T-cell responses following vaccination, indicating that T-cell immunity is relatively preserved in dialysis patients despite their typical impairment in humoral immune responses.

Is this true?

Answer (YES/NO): NO